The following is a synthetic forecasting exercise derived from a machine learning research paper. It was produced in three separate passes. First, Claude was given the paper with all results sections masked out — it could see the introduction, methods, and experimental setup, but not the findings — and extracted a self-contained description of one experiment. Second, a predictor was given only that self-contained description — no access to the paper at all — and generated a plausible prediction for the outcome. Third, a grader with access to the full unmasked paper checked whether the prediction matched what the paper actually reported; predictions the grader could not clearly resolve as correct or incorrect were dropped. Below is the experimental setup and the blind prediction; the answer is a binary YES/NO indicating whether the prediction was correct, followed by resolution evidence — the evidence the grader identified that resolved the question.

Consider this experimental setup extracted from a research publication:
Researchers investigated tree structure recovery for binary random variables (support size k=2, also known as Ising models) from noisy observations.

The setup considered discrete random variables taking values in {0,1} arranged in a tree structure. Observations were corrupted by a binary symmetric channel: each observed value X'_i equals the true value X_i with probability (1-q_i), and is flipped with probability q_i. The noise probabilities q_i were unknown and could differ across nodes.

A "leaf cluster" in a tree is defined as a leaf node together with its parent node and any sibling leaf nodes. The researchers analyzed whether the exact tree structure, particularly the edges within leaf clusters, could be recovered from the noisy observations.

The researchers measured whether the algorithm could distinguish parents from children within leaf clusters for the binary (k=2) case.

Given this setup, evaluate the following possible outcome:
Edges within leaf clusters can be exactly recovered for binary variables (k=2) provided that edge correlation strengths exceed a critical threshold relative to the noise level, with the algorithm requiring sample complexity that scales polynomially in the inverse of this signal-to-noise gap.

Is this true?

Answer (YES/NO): NO